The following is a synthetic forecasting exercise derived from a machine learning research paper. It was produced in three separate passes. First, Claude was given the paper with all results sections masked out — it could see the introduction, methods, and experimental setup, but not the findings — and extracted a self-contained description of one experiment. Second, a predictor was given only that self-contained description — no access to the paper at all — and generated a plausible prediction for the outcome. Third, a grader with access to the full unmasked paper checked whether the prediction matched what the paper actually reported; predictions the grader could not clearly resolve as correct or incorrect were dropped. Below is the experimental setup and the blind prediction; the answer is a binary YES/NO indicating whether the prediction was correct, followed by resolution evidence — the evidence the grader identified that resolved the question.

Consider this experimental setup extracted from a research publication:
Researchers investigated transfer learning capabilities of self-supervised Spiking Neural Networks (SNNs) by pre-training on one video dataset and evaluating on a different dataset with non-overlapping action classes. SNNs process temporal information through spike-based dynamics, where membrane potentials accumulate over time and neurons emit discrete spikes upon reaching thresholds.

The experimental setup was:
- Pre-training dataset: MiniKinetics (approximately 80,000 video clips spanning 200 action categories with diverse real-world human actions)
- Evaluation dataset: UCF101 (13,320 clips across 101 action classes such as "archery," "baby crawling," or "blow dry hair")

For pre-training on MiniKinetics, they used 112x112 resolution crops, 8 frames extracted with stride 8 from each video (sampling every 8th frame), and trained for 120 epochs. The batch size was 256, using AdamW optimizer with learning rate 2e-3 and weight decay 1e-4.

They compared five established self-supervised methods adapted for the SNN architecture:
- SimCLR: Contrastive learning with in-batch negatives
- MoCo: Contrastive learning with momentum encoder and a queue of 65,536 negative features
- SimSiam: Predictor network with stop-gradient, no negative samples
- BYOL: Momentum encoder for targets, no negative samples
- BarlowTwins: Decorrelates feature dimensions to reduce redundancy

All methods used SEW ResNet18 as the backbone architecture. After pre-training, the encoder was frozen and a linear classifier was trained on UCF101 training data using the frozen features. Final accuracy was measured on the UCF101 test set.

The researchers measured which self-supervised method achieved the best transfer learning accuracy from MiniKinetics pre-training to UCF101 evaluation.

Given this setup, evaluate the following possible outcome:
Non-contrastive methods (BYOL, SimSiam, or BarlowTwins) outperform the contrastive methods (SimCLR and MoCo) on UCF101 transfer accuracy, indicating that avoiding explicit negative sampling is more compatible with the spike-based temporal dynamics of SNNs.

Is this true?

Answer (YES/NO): NO